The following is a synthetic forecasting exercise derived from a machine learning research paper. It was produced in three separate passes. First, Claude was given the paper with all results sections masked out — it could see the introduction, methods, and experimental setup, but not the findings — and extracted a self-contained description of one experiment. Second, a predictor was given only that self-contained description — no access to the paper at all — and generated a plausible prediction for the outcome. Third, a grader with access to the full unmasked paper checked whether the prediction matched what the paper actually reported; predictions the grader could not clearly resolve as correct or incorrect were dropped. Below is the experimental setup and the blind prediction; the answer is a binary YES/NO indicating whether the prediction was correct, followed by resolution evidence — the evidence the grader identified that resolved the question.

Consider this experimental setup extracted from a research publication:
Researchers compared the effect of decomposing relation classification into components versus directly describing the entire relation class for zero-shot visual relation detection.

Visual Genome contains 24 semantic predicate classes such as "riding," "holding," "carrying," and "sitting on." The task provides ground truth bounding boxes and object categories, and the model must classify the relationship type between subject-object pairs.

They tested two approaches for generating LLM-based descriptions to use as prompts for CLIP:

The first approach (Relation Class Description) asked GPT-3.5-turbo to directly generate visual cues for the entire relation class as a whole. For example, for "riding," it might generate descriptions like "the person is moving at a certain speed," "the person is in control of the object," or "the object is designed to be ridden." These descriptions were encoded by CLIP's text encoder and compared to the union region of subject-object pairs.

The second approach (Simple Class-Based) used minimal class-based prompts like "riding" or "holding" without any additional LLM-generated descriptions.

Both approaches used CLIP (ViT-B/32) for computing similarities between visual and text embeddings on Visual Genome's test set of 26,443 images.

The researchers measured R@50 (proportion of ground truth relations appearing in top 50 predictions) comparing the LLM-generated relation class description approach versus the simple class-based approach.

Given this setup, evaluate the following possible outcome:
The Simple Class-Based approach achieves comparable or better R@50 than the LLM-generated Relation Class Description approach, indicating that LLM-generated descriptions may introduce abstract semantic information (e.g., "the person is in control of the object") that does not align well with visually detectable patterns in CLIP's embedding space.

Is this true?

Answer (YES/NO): YES